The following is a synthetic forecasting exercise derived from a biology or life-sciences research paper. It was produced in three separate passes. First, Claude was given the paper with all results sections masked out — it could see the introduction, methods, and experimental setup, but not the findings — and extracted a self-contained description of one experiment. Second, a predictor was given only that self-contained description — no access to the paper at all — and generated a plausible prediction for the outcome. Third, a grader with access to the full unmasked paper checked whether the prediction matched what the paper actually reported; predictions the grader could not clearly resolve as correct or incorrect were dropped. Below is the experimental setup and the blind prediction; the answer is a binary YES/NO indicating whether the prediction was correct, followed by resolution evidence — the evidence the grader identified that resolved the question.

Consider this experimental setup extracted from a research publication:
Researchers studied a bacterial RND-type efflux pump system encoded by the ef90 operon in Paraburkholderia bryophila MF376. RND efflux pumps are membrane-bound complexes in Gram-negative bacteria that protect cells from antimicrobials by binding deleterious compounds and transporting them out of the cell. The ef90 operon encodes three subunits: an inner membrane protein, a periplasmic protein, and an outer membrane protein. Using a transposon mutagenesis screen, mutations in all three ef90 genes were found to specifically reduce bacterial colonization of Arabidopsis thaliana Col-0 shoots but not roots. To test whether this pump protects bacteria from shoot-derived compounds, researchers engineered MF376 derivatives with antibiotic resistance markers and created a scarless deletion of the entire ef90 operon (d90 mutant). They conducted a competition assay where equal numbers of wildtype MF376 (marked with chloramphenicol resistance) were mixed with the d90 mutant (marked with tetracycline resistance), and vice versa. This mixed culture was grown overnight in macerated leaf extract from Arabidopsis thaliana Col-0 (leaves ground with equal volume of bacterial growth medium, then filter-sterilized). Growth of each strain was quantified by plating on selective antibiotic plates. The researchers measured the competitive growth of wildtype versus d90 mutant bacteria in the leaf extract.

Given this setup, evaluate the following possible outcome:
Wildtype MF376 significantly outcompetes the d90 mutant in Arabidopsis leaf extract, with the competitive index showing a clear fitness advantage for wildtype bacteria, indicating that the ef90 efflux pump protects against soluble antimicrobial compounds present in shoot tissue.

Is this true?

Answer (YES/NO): YES